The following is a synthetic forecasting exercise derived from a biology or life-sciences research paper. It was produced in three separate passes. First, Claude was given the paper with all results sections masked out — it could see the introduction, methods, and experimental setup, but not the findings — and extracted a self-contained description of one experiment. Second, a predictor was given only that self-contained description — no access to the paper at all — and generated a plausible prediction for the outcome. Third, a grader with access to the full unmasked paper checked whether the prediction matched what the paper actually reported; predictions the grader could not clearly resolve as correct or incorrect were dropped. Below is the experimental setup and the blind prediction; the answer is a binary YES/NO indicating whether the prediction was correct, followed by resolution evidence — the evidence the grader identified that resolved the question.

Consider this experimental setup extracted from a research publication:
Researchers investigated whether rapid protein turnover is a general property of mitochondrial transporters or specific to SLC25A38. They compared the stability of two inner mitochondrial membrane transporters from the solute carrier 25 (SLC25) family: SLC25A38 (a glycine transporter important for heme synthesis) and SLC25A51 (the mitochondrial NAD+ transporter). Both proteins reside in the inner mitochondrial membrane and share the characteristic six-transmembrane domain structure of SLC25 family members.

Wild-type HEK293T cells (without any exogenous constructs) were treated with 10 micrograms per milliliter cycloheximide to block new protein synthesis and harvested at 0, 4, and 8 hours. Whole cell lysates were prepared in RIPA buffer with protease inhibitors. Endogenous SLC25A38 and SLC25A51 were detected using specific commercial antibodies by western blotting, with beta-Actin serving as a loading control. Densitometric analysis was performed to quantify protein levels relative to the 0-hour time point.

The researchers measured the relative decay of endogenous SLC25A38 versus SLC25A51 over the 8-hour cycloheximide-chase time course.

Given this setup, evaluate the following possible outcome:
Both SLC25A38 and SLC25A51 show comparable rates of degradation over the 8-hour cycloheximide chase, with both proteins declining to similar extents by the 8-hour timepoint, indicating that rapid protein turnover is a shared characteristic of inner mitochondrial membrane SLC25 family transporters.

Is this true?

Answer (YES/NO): NO